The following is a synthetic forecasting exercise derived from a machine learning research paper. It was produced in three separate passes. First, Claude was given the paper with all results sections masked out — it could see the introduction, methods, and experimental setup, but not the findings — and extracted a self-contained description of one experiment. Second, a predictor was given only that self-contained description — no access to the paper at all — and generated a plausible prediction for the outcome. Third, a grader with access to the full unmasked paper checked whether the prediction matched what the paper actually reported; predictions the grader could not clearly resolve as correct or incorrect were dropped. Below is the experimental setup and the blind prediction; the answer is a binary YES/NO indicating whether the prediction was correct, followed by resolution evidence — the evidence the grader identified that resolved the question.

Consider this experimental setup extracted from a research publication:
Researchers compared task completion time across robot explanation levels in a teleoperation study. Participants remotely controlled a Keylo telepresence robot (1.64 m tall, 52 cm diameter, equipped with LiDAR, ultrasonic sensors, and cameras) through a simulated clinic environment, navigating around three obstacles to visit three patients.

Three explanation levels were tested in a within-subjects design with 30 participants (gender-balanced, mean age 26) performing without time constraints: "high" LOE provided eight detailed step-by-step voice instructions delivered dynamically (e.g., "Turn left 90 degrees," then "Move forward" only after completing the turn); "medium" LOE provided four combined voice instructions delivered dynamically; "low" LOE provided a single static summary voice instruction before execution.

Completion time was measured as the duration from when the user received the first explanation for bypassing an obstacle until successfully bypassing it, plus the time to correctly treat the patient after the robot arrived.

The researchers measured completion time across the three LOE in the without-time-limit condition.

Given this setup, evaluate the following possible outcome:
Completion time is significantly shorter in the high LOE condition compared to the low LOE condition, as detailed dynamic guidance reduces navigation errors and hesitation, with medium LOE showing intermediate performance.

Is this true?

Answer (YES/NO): NO